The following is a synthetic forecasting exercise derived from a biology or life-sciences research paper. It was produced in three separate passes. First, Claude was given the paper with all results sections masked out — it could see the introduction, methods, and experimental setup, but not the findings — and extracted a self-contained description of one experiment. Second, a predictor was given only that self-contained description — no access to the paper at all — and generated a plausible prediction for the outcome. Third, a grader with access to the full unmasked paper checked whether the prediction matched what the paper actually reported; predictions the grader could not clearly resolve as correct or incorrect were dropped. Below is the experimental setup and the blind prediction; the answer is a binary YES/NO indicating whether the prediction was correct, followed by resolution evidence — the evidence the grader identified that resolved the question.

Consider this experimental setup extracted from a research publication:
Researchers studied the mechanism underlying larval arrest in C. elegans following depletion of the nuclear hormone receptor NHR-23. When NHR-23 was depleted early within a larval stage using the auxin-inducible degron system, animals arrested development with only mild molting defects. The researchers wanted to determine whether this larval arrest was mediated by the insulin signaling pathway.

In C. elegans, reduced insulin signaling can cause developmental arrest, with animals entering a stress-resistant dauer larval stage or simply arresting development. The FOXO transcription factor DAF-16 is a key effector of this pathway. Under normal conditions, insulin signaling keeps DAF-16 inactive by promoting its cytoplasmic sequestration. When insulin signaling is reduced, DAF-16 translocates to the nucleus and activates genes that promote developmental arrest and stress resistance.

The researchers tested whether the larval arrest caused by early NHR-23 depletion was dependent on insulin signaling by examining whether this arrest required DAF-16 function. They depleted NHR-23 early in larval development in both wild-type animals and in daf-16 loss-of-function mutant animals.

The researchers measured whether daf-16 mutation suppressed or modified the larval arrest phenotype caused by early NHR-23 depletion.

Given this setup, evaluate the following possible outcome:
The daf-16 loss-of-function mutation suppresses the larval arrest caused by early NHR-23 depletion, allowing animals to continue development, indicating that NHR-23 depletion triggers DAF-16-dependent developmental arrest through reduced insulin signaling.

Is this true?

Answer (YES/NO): NO